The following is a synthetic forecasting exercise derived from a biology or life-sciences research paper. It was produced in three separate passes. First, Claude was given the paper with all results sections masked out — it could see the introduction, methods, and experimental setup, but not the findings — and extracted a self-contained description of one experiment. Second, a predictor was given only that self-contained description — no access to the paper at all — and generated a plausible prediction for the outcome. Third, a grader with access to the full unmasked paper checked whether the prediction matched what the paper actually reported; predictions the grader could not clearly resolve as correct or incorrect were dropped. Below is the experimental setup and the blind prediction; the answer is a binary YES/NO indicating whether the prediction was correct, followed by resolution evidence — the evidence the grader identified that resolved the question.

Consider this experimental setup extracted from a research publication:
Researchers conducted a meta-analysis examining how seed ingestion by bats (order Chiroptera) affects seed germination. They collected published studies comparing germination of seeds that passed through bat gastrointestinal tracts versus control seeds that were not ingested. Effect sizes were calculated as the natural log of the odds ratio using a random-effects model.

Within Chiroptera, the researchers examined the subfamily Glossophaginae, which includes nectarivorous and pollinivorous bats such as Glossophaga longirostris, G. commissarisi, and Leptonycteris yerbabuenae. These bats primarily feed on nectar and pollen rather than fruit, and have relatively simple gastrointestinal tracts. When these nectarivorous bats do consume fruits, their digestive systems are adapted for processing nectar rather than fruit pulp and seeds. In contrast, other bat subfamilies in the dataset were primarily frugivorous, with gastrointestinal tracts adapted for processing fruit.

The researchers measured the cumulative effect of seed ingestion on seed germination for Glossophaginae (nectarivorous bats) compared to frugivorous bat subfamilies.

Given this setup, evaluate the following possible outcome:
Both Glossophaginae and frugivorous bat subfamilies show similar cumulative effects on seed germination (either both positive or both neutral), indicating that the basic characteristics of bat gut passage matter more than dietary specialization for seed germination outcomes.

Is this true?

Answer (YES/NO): NO